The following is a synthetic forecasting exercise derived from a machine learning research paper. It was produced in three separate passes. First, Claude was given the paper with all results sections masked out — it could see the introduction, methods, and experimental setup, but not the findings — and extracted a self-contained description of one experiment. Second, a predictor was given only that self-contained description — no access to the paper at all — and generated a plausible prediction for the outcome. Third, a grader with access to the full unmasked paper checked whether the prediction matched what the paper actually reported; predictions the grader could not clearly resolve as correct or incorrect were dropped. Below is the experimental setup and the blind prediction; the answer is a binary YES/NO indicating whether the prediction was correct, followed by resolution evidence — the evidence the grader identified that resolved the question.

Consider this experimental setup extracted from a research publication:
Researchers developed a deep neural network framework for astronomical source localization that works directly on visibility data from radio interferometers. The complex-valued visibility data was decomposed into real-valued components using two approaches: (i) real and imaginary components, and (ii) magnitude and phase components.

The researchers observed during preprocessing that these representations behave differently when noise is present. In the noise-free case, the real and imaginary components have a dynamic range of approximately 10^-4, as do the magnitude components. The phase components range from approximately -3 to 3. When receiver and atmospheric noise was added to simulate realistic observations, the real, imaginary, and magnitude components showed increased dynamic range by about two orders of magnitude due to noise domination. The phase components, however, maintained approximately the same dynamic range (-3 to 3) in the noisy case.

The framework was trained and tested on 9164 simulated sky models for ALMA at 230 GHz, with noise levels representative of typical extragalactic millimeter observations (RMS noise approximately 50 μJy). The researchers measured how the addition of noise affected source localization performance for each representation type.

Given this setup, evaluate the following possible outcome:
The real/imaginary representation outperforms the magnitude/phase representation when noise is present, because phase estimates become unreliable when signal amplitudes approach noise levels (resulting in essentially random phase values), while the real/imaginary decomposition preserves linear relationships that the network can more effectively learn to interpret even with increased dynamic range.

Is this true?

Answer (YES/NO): NO